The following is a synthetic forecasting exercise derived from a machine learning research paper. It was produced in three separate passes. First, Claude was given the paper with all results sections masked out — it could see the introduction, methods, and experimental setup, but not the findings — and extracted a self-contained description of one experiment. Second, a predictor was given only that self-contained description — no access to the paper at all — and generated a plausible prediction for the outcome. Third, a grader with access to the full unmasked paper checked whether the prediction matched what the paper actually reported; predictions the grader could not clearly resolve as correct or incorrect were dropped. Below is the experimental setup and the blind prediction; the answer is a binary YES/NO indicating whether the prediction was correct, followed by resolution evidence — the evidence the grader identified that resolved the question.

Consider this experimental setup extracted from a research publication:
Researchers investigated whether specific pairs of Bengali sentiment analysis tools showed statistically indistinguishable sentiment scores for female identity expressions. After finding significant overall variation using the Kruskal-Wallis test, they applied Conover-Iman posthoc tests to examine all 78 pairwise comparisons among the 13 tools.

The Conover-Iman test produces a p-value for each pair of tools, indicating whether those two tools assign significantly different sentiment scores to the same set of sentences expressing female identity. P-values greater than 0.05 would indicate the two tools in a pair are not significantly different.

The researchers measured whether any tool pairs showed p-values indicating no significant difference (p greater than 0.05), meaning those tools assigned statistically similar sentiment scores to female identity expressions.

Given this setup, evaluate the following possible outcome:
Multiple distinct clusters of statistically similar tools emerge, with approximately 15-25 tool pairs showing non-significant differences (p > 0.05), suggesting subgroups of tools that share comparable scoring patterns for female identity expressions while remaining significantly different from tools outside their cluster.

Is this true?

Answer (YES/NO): NO